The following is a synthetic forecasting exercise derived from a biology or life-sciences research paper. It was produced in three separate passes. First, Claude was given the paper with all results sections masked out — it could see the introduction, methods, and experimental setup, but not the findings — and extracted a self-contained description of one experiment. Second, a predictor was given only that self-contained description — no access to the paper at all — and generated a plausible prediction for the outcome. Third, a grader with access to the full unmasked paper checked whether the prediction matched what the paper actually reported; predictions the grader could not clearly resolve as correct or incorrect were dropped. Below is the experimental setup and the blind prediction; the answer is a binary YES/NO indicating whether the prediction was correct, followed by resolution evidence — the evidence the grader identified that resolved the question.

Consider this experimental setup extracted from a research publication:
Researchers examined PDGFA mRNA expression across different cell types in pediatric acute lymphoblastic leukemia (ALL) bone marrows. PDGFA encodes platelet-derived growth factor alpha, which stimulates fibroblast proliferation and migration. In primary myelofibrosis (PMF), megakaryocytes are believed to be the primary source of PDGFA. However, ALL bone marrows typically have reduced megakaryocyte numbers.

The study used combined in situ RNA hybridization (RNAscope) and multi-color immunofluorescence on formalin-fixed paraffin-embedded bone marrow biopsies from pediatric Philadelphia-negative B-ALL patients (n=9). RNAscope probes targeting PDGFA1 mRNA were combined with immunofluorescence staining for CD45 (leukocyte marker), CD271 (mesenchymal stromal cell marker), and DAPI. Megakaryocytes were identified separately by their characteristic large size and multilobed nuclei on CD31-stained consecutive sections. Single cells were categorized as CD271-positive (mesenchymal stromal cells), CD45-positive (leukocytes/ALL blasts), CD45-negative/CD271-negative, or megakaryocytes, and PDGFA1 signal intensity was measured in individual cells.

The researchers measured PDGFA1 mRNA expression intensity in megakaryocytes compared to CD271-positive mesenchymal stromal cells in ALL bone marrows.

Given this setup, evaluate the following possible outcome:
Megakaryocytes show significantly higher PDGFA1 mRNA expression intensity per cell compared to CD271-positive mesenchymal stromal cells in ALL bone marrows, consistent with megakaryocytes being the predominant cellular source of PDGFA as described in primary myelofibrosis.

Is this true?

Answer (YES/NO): YES